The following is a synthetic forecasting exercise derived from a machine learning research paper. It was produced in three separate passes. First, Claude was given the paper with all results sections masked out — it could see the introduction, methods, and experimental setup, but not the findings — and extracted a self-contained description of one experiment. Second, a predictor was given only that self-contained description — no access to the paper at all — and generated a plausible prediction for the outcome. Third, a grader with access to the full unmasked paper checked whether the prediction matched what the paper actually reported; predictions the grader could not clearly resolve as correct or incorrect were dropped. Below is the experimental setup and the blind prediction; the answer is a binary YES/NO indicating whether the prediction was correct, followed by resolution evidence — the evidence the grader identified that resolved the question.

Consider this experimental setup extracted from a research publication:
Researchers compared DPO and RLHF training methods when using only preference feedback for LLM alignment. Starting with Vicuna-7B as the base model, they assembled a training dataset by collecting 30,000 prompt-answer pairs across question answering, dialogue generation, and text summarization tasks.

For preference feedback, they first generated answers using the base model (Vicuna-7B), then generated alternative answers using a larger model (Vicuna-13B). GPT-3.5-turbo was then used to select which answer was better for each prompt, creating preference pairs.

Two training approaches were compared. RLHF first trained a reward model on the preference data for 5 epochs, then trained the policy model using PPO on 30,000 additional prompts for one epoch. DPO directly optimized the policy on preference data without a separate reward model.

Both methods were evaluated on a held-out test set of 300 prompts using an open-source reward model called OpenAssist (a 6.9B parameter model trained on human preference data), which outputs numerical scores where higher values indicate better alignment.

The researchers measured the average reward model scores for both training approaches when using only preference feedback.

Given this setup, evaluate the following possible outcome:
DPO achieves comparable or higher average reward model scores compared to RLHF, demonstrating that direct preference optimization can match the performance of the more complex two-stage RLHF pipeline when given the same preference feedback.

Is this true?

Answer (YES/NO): NO